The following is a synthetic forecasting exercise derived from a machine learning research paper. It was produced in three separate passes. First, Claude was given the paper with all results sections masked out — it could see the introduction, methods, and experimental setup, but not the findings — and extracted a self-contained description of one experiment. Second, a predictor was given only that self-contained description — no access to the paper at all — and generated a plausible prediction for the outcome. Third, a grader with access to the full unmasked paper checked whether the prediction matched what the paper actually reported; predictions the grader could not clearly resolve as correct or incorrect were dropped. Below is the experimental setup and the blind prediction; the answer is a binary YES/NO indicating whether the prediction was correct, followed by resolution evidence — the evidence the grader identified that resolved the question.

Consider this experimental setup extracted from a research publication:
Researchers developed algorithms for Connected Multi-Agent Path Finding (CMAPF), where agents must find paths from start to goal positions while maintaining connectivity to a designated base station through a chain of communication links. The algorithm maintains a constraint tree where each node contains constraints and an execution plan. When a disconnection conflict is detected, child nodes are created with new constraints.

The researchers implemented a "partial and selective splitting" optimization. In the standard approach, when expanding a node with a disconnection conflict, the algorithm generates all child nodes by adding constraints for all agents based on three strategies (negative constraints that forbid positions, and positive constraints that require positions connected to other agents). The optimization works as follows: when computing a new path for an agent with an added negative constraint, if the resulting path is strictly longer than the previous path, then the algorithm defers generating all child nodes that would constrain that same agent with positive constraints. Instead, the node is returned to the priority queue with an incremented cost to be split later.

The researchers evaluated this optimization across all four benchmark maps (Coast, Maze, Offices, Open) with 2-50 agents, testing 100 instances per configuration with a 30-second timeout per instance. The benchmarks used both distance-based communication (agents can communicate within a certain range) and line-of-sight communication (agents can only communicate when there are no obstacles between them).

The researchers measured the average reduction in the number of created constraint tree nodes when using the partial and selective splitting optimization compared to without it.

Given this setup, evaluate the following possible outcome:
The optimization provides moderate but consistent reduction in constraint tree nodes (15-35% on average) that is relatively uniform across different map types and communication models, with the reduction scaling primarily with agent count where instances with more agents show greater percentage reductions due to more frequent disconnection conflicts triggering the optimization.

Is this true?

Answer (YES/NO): NO